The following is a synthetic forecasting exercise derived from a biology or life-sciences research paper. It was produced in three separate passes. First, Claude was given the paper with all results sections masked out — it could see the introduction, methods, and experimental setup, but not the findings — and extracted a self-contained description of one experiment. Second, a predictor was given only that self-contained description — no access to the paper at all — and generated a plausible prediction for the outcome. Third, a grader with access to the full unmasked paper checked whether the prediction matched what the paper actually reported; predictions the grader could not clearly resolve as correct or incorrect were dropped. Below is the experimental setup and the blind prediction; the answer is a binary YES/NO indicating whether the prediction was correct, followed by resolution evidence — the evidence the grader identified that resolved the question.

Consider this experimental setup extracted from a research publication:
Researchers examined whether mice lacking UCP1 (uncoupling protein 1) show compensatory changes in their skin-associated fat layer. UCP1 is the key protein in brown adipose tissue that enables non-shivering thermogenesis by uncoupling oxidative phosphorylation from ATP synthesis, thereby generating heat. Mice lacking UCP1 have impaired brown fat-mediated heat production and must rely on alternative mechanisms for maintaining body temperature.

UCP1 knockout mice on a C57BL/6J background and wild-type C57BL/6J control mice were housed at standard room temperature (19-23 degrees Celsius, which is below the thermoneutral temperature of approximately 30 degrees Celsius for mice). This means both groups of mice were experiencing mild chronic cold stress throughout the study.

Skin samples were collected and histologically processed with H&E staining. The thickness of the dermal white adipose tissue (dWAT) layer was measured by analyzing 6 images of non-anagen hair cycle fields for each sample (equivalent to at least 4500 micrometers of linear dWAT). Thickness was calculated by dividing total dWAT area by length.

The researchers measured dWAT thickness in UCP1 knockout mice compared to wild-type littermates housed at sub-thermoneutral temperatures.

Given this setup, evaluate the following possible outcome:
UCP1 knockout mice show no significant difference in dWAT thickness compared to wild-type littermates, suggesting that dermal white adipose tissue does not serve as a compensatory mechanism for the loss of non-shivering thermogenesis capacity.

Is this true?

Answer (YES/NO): NO